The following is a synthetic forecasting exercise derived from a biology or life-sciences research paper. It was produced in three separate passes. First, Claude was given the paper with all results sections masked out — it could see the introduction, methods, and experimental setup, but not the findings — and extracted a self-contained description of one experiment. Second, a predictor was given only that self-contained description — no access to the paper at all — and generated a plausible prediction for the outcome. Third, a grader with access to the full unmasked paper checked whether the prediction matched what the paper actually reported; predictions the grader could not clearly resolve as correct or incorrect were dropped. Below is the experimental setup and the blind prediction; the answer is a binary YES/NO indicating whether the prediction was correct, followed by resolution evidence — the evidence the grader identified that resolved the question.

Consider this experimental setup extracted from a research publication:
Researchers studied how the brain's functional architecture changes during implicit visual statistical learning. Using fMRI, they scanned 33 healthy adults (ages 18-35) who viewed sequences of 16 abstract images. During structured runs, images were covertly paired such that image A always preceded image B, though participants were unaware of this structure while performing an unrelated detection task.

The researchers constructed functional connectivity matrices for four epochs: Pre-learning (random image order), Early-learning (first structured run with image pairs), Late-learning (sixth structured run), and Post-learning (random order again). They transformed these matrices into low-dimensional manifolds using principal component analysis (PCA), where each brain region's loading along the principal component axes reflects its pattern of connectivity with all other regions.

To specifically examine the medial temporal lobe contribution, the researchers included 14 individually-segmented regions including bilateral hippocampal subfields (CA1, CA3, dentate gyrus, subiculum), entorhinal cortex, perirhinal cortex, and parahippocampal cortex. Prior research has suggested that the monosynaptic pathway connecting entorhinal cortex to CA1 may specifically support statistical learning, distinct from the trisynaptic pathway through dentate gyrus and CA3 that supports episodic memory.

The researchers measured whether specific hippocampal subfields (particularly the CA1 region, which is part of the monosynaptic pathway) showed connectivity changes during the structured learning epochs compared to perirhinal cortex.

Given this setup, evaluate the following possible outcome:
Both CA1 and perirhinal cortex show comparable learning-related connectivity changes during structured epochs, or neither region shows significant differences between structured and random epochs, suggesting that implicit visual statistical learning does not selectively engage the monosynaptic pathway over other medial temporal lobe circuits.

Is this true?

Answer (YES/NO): NO